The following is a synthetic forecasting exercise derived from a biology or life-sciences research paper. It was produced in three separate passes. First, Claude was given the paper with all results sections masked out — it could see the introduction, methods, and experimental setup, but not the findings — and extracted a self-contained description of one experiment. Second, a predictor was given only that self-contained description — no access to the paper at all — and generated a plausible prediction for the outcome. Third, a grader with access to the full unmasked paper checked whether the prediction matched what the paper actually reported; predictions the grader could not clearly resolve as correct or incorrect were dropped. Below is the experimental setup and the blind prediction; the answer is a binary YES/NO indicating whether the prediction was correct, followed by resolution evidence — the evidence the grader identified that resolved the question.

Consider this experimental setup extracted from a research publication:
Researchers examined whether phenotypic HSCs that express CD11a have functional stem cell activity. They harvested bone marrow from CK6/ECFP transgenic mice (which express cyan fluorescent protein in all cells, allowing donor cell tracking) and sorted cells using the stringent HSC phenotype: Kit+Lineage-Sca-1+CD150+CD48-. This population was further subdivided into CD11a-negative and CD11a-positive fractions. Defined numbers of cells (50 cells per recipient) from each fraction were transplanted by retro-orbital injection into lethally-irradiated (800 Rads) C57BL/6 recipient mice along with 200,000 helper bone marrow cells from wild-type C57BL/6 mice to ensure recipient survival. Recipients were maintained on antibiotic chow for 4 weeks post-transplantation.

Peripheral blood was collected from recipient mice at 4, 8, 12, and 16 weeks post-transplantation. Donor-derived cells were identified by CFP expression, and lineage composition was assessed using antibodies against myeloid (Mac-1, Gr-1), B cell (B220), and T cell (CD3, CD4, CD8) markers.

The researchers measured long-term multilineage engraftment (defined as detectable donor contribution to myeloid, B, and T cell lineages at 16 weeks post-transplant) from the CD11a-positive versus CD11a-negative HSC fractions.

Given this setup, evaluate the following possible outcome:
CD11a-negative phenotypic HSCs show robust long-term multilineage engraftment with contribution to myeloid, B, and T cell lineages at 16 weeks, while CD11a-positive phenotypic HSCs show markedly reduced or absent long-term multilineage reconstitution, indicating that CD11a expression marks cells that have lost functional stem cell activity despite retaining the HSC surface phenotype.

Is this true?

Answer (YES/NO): YES